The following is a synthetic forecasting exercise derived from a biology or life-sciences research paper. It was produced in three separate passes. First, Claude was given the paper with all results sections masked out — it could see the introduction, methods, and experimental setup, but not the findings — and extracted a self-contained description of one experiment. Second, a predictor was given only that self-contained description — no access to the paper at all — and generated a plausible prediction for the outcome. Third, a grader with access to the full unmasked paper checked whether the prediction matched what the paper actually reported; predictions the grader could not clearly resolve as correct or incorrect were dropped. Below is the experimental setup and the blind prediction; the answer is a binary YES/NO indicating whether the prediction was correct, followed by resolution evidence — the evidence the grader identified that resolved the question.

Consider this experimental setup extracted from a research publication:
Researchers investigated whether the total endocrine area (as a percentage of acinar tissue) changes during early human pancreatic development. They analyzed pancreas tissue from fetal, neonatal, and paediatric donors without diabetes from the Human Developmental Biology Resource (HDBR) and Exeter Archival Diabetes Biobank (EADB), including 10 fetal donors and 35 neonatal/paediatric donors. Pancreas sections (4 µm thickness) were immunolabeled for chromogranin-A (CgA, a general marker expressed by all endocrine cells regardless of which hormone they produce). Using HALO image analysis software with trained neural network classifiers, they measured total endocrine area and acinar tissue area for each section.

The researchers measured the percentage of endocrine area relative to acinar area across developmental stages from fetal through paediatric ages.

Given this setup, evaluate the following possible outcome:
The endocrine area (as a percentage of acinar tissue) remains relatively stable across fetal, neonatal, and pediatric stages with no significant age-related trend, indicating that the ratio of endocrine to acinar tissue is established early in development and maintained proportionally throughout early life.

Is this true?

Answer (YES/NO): NO